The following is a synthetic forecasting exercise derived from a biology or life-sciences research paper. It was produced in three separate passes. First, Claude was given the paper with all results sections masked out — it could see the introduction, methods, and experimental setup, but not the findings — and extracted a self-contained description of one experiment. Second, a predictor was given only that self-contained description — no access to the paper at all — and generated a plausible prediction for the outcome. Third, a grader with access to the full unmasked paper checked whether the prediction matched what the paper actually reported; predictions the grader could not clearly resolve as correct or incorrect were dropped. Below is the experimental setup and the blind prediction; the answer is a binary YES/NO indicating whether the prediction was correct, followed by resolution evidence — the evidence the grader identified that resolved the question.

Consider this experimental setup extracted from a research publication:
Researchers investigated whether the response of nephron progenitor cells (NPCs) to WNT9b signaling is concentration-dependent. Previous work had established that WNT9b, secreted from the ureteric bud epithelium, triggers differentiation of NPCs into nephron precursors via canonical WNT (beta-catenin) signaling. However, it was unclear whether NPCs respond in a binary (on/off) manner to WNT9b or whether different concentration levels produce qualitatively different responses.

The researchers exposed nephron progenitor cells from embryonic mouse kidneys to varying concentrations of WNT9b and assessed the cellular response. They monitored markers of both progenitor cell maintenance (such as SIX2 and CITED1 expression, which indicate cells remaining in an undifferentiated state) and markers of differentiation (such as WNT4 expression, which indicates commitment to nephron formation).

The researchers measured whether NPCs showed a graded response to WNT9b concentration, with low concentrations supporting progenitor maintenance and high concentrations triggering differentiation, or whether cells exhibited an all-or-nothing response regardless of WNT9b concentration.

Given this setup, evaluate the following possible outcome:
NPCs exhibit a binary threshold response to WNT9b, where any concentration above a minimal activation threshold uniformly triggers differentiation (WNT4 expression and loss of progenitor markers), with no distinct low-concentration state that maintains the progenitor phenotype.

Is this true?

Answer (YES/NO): NO